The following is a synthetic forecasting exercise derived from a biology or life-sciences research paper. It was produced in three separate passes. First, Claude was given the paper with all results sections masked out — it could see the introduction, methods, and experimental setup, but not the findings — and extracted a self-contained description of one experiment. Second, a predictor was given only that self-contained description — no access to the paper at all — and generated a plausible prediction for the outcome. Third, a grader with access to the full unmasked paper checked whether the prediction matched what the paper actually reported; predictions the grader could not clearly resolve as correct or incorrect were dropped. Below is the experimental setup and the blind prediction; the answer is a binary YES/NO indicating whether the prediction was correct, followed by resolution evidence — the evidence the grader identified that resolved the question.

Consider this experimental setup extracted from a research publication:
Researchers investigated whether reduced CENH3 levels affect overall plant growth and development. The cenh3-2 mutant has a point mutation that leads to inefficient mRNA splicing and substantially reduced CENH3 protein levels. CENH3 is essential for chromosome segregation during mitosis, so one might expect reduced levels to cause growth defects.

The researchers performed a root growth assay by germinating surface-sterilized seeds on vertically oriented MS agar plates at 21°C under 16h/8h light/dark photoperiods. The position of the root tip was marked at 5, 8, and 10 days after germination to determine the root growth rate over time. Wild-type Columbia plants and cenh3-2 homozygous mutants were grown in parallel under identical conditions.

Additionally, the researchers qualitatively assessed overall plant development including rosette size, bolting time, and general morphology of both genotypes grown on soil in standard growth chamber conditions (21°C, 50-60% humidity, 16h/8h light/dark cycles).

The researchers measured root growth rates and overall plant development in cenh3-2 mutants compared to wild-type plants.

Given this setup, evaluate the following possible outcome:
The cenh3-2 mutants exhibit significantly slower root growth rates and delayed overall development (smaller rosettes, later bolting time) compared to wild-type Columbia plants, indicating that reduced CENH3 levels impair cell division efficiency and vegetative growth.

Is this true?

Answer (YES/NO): NO